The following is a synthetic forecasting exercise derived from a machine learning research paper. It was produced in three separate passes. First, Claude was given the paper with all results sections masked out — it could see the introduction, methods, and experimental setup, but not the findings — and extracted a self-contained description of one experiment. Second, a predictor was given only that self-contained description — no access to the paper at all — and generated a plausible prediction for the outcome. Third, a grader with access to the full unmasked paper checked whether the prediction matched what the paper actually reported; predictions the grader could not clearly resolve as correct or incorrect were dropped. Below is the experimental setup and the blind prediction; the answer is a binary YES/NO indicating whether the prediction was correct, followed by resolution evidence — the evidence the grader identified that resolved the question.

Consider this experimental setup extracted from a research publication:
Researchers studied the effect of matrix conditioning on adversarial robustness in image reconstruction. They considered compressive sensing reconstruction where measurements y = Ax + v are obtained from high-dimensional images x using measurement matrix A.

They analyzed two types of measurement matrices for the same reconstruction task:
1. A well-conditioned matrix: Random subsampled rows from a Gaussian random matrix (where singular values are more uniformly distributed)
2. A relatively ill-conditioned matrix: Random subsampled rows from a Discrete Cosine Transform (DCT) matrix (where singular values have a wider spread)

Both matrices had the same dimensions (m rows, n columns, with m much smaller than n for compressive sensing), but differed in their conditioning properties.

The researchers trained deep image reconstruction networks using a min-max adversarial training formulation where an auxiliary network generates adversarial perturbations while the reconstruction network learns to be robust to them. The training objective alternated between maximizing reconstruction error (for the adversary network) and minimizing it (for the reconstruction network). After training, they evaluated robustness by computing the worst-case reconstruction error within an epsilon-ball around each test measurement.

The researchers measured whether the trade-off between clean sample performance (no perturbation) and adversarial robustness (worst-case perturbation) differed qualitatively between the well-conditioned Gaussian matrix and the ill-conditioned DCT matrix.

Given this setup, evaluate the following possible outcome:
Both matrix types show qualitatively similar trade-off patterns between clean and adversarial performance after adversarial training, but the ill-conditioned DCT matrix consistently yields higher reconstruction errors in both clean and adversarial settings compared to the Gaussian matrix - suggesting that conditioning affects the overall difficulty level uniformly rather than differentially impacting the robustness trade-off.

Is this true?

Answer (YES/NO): NO